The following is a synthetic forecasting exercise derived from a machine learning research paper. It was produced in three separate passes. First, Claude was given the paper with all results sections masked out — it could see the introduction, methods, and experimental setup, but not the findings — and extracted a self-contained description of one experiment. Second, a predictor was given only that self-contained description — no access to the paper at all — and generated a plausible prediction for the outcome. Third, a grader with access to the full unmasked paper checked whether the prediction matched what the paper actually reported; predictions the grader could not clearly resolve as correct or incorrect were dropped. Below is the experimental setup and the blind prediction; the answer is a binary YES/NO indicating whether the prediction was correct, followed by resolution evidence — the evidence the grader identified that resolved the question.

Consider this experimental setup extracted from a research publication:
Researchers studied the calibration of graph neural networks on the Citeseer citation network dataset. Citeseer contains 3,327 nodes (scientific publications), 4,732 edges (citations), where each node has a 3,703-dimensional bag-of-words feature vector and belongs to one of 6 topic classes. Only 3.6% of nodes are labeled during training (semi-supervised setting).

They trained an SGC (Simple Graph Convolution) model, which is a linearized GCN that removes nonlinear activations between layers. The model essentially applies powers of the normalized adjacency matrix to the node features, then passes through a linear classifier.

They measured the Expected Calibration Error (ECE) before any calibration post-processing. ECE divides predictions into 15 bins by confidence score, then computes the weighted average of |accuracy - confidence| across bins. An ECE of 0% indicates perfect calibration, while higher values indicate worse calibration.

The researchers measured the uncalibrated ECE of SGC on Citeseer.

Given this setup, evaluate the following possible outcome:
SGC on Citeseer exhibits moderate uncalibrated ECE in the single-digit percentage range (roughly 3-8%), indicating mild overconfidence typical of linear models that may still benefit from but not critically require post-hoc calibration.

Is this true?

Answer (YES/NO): NO